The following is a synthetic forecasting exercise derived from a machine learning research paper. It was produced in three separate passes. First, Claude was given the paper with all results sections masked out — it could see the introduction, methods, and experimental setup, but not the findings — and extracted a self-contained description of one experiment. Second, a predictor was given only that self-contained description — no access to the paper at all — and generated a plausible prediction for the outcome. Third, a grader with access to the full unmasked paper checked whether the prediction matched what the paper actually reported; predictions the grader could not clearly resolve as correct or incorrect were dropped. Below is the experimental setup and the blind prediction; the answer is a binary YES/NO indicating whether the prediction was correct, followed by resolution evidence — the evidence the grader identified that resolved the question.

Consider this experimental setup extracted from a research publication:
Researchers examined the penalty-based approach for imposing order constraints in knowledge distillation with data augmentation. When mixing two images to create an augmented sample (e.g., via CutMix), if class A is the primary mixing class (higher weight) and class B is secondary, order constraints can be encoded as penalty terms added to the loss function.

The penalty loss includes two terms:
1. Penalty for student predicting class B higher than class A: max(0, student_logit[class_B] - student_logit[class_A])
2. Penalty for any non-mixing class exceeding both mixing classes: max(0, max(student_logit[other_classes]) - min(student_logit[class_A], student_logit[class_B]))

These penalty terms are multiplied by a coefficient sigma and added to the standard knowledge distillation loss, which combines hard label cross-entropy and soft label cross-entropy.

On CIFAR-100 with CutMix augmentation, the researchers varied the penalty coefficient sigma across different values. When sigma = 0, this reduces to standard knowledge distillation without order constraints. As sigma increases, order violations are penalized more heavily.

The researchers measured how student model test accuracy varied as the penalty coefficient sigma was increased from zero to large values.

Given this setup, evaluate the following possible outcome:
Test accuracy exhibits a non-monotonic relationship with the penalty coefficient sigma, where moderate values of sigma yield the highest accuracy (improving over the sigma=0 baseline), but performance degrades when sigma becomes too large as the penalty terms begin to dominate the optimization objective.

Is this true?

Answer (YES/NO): YES